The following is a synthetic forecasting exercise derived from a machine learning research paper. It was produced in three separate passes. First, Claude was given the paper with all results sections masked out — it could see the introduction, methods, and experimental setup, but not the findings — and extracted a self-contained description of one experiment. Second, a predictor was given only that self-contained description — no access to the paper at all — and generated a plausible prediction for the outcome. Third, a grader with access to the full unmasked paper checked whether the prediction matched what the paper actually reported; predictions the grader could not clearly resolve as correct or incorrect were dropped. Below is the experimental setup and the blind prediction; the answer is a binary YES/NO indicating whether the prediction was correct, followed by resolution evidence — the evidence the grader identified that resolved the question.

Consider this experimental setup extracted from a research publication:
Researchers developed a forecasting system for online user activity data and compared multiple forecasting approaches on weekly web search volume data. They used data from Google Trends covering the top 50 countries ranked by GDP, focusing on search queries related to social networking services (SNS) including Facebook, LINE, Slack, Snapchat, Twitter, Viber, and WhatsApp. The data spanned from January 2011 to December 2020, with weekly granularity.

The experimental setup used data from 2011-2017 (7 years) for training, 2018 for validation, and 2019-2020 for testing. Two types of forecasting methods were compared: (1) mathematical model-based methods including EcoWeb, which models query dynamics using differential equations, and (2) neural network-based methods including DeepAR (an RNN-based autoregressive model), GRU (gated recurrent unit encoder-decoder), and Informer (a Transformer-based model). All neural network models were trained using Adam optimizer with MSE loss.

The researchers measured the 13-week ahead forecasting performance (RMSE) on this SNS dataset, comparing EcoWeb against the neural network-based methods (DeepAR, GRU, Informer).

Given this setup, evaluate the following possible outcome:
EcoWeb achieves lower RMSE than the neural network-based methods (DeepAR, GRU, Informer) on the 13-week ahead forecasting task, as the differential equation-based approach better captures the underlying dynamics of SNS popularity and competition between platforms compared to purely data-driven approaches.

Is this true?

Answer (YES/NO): NO